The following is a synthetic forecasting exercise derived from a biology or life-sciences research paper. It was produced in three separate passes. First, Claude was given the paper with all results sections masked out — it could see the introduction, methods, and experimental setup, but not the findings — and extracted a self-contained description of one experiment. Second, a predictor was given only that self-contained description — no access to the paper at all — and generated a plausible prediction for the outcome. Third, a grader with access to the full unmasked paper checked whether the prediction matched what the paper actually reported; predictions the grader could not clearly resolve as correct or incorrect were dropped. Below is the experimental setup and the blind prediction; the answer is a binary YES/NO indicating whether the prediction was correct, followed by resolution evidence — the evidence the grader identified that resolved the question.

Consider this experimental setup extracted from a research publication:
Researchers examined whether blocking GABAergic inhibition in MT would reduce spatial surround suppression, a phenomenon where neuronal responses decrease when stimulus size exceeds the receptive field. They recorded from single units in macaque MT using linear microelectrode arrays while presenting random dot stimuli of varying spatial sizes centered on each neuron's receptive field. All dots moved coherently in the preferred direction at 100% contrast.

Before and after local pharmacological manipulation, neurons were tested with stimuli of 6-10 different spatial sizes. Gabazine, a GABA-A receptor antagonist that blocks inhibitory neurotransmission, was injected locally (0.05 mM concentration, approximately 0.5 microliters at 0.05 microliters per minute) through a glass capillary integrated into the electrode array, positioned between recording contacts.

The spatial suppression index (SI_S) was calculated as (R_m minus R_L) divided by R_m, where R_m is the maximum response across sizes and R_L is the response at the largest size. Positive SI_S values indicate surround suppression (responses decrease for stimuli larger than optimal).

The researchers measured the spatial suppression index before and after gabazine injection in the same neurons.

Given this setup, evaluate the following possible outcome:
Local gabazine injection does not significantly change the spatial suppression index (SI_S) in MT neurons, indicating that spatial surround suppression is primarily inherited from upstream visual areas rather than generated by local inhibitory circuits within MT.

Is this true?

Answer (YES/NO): NO